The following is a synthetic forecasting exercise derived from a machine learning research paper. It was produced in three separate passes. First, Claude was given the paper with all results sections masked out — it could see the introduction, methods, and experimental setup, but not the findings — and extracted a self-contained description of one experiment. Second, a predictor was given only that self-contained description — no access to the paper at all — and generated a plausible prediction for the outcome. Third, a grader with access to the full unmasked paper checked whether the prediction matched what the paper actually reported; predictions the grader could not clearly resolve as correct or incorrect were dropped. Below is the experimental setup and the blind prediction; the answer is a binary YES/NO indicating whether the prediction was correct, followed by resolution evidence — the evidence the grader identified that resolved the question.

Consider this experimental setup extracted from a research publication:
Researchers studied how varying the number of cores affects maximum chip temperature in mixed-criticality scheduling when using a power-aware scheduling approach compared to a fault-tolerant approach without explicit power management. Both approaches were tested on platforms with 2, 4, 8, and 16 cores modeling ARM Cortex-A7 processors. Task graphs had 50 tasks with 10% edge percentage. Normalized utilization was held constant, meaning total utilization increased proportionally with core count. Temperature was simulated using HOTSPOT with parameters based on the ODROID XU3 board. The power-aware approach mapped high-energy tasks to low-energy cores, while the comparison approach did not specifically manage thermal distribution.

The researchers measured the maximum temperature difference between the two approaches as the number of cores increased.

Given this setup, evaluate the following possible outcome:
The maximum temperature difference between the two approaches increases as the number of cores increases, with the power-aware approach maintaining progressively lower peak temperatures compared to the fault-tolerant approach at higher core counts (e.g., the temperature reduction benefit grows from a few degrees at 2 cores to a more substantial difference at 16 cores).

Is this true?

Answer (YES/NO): YES